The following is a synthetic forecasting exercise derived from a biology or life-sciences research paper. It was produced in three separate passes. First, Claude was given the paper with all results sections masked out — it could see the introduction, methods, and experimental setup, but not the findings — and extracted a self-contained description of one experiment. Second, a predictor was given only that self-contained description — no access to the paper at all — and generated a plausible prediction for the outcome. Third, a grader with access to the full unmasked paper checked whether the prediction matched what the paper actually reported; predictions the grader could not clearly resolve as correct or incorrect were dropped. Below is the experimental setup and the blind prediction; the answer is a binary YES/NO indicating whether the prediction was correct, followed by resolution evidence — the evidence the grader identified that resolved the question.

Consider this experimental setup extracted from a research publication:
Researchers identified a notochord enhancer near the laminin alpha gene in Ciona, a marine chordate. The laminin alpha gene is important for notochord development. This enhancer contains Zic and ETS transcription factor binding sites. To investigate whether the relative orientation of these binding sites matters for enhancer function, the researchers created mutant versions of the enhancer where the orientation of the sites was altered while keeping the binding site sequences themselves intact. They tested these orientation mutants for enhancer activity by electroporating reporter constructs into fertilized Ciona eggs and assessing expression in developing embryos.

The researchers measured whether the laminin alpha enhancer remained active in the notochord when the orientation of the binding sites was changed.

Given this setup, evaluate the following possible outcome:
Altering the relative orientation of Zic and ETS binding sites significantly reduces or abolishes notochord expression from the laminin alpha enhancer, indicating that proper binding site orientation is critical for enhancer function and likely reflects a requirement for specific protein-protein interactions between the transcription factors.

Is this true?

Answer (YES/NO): YES